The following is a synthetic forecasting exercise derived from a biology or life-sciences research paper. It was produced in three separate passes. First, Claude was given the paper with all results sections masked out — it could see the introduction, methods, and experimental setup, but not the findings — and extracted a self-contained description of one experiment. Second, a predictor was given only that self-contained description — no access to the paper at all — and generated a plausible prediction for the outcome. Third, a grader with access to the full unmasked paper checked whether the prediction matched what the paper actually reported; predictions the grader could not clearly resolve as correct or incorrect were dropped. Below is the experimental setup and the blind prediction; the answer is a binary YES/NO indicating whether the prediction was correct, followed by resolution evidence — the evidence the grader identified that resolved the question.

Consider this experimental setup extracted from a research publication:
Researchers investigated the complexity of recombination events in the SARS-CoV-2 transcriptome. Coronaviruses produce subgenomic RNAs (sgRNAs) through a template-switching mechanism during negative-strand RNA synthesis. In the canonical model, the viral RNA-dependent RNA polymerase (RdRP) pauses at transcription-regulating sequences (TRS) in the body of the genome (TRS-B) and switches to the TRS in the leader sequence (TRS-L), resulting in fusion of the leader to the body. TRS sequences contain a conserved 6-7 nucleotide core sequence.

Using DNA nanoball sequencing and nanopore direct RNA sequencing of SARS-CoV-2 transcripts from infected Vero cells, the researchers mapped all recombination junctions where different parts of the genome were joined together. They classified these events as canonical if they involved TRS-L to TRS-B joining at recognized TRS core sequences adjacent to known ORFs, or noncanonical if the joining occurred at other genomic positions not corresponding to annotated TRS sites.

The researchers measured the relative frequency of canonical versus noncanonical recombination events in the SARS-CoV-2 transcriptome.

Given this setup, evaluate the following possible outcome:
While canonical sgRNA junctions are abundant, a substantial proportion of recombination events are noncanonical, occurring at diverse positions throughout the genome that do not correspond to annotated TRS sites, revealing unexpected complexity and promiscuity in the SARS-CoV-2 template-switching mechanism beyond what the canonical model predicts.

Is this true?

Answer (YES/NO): YES